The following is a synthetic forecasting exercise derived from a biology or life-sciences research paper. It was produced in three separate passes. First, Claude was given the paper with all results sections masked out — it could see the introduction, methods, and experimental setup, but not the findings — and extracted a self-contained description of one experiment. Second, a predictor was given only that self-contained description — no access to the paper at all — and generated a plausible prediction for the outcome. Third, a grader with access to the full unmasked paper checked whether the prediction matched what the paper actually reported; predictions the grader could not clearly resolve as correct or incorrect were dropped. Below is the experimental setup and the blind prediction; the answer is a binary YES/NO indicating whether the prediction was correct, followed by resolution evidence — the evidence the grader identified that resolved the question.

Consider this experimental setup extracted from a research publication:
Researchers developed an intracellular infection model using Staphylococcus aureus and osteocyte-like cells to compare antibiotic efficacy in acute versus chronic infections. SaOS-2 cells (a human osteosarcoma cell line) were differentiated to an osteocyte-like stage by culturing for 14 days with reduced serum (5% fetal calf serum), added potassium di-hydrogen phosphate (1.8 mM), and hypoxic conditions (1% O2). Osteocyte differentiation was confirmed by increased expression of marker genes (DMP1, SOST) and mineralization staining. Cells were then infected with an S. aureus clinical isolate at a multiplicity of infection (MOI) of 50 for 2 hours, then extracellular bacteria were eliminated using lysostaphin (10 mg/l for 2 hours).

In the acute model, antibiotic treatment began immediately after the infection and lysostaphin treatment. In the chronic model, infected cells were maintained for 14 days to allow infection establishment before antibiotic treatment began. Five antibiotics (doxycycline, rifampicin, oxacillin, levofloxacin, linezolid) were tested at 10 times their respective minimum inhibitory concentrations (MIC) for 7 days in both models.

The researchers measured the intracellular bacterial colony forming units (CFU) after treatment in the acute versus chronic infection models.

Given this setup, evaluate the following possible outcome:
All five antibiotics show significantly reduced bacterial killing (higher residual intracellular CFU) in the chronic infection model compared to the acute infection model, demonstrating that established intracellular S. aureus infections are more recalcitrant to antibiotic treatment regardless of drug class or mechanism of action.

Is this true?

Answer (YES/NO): NO